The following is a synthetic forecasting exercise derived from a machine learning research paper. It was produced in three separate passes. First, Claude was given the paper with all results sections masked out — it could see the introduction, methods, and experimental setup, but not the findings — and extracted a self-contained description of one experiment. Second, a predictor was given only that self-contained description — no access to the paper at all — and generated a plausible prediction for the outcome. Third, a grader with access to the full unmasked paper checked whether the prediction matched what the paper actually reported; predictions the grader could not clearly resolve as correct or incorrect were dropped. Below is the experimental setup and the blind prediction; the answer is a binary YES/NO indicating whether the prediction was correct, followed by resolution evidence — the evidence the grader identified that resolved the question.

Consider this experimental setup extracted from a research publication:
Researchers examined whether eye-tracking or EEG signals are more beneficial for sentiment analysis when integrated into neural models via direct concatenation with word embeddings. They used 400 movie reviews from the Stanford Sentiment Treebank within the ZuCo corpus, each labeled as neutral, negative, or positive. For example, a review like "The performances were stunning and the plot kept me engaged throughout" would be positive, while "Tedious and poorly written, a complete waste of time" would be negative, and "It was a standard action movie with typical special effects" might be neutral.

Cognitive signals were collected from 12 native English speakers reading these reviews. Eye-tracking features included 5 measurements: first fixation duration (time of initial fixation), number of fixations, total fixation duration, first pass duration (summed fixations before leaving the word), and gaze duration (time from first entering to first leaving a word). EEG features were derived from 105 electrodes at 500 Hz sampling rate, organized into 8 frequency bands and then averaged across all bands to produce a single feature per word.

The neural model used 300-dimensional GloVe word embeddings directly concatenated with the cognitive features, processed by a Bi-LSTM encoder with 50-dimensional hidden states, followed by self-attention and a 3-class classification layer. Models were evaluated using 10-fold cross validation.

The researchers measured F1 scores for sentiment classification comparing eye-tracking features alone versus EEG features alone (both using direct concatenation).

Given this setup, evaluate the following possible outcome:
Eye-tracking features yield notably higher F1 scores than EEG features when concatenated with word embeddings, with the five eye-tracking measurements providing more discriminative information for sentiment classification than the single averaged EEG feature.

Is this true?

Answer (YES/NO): YES